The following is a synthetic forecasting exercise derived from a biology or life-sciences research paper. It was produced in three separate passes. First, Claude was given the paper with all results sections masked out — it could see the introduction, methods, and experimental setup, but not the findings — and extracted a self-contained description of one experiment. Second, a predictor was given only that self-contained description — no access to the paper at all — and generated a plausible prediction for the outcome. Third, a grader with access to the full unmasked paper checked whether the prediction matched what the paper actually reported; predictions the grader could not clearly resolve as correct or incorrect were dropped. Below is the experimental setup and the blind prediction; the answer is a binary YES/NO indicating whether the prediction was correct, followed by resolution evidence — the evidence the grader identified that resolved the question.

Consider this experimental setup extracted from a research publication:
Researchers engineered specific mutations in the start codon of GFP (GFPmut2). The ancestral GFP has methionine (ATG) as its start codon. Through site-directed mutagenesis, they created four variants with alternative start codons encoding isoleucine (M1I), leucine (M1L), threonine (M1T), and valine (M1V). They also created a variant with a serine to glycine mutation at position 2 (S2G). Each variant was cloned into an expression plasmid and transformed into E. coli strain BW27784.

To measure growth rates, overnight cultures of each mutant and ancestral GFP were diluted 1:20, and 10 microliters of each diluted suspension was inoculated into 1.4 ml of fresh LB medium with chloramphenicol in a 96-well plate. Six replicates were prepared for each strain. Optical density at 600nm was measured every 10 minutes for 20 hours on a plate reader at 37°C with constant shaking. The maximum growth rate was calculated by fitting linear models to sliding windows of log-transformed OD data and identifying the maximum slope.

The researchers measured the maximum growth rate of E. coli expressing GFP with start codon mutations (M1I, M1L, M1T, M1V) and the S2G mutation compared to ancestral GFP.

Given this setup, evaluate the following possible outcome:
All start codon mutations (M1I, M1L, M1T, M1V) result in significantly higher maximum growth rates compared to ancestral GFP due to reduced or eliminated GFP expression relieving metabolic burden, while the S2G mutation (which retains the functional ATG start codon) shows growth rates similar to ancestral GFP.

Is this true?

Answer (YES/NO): NO